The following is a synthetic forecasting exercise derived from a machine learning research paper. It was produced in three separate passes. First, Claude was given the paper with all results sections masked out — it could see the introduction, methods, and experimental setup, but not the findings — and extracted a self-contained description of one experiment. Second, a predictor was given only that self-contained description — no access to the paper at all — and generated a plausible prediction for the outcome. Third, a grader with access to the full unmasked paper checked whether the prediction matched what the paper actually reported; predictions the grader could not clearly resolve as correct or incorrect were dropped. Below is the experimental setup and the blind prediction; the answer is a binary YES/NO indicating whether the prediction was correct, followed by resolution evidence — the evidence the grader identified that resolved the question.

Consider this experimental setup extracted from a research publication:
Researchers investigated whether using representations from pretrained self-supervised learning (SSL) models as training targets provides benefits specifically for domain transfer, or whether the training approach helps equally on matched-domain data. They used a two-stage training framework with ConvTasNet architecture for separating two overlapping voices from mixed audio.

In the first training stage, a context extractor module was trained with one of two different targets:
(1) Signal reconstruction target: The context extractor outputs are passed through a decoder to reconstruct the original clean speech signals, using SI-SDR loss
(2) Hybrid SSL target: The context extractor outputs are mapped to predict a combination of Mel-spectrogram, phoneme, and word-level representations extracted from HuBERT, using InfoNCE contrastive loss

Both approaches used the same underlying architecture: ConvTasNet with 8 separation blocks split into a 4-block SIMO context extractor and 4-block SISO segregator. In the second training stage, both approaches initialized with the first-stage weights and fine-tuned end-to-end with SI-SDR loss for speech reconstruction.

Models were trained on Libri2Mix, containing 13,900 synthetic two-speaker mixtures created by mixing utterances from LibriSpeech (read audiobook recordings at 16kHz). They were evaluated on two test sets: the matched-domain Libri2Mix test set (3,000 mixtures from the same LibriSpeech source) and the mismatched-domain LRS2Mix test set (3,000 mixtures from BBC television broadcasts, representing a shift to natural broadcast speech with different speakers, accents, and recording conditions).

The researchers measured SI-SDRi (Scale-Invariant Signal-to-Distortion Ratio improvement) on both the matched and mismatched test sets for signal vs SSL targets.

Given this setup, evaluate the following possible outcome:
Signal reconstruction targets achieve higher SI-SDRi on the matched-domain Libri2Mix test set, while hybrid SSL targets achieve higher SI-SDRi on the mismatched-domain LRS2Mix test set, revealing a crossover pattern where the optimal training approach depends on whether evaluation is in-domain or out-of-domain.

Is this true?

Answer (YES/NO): NO